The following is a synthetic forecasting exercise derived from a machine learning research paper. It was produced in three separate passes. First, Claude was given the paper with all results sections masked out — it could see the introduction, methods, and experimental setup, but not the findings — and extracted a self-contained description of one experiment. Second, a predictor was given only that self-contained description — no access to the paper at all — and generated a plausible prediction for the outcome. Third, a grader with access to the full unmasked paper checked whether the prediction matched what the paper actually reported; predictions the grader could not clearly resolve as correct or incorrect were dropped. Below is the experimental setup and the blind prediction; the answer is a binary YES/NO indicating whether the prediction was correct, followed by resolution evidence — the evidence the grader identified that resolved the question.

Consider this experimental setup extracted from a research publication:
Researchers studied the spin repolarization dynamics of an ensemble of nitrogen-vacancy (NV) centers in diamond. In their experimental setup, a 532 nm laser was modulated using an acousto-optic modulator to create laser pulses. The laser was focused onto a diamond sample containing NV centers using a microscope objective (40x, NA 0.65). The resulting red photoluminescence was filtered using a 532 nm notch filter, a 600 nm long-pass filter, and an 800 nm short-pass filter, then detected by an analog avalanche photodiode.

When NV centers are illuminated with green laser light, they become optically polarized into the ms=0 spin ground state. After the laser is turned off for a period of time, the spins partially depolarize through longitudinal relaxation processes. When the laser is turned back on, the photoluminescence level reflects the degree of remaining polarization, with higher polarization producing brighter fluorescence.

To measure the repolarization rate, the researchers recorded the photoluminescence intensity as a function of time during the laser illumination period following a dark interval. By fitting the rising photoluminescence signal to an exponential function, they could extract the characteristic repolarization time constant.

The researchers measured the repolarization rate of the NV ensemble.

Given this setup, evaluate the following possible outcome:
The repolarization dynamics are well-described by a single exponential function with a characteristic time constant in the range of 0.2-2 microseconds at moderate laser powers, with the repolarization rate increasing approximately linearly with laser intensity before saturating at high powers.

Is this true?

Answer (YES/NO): NO